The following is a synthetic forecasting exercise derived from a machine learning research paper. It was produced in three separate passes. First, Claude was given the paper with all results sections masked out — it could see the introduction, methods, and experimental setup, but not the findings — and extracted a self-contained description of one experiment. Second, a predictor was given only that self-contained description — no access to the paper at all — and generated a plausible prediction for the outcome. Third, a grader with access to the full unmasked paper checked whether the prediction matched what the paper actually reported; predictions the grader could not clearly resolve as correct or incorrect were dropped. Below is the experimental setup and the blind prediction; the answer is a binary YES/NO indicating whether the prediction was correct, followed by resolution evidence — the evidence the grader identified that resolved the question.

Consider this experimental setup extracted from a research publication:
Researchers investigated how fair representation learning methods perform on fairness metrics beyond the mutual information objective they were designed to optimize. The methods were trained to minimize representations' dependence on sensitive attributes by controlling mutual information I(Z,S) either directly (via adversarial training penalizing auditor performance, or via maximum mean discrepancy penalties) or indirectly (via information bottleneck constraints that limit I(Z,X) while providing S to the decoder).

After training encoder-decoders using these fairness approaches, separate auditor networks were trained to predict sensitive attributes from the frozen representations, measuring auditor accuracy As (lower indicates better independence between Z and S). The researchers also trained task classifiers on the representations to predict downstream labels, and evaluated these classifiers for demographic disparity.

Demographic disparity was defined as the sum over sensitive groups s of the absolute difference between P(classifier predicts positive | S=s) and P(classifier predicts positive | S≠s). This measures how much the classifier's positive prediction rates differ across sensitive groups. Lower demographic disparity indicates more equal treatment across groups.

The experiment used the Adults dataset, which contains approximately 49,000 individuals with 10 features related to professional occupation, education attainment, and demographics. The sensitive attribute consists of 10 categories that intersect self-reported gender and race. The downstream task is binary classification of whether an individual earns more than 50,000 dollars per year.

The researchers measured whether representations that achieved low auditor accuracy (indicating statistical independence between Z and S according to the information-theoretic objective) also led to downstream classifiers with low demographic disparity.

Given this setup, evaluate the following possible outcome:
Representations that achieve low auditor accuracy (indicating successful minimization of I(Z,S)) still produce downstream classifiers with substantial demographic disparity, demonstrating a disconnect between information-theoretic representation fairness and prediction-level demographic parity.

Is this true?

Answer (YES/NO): NO